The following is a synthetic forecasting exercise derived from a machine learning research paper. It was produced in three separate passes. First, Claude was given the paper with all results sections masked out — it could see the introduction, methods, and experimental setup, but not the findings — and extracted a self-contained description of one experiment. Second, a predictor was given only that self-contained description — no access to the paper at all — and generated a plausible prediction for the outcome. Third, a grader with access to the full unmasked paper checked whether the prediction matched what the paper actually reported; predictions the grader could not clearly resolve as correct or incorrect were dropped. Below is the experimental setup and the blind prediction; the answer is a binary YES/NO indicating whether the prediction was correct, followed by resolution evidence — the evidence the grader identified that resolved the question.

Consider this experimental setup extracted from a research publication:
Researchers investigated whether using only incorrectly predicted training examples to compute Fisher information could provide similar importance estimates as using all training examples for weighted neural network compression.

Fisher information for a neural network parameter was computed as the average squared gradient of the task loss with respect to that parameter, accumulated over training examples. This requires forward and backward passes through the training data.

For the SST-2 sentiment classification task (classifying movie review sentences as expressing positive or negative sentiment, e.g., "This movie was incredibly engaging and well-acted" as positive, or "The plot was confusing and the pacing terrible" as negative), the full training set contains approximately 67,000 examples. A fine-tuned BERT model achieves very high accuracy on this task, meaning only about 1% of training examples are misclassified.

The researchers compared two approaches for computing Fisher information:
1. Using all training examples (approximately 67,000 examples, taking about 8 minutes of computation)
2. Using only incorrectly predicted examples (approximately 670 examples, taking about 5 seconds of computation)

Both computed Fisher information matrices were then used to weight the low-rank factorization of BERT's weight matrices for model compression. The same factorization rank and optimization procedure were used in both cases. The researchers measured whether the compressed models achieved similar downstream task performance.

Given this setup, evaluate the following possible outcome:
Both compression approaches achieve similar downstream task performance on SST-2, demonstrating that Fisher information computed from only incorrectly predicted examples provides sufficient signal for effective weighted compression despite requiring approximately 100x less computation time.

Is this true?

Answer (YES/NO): YES